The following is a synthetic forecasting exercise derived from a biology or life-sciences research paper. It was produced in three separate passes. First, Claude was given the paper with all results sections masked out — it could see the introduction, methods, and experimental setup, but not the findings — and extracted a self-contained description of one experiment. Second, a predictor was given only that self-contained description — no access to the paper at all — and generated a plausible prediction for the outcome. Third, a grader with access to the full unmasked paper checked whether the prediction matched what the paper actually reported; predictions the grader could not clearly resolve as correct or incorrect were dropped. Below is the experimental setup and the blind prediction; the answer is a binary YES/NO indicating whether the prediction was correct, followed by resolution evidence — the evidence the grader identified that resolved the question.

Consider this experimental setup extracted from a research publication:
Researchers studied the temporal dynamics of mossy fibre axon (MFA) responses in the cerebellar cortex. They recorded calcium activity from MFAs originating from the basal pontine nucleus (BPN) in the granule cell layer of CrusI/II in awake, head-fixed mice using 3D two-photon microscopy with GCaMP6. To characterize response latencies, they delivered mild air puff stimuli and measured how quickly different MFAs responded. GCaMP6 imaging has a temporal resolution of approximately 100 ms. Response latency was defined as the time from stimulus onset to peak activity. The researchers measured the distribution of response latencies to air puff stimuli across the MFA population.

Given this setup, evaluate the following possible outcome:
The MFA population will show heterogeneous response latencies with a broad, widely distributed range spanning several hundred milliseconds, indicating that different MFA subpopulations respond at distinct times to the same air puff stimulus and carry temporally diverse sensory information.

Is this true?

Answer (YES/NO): YES